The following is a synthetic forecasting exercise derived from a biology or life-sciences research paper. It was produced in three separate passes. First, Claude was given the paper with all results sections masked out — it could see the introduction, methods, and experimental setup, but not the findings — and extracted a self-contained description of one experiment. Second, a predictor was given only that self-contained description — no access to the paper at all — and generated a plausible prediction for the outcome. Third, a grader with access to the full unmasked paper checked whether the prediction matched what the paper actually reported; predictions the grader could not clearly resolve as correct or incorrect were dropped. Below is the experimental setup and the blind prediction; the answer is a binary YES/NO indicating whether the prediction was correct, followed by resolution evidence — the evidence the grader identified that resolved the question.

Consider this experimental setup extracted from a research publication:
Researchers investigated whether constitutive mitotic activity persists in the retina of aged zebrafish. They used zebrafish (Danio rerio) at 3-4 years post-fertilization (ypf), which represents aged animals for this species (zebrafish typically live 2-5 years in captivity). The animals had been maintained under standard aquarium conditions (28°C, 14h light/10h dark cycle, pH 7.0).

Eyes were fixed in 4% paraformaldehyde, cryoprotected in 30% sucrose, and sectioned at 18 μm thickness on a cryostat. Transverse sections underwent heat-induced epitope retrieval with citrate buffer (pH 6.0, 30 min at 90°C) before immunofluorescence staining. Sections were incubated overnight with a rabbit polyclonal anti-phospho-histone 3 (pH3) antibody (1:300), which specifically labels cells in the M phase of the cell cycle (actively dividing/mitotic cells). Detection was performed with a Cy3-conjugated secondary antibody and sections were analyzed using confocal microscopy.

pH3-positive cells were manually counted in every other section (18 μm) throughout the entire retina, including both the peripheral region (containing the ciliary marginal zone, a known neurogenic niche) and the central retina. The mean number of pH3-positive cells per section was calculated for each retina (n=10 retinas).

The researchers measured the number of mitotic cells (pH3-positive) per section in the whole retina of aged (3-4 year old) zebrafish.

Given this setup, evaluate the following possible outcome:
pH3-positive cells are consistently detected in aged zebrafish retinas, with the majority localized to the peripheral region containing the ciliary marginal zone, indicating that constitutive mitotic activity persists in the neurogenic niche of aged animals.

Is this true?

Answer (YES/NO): NO